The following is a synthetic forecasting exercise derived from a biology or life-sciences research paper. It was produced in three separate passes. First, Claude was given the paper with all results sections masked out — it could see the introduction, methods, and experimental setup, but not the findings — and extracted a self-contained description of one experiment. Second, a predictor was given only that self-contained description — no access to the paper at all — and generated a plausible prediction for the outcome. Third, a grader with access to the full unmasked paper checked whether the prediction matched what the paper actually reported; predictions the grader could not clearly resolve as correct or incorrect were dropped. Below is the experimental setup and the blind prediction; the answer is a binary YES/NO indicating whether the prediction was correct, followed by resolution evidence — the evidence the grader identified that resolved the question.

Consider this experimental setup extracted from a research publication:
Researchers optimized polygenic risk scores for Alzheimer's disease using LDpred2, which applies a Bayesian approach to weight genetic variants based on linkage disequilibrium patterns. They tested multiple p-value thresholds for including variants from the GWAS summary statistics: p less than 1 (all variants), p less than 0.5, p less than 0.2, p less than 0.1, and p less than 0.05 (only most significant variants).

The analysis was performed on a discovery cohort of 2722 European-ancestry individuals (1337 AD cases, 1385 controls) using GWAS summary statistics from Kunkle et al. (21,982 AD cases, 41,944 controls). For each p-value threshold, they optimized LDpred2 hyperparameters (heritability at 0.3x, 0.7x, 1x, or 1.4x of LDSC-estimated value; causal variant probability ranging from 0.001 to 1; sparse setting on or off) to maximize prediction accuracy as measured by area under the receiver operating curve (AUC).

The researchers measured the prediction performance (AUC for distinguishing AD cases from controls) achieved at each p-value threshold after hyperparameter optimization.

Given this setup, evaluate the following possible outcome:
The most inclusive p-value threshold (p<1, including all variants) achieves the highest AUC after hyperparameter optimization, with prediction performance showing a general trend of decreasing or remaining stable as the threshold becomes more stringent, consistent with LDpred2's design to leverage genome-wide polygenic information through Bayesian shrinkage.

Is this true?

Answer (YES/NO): NO